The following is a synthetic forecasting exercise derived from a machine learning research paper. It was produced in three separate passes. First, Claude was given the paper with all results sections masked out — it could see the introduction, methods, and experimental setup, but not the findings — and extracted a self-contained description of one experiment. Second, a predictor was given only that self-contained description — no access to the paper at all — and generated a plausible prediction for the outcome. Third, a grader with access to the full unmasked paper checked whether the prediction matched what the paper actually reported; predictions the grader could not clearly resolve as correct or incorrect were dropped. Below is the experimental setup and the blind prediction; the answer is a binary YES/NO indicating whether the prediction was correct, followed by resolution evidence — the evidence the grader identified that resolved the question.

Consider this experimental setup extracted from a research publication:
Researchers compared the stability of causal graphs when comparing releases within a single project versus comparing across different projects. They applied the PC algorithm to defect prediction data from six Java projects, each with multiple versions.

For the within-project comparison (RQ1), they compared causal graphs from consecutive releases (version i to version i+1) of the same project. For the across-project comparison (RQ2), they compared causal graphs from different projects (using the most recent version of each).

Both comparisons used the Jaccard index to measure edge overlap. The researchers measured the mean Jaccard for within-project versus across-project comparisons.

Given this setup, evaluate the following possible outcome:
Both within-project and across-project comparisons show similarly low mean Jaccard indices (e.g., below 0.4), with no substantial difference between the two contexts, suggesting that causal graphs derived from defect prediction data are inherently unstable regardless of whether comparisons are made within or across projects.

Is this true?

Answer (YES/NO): NO